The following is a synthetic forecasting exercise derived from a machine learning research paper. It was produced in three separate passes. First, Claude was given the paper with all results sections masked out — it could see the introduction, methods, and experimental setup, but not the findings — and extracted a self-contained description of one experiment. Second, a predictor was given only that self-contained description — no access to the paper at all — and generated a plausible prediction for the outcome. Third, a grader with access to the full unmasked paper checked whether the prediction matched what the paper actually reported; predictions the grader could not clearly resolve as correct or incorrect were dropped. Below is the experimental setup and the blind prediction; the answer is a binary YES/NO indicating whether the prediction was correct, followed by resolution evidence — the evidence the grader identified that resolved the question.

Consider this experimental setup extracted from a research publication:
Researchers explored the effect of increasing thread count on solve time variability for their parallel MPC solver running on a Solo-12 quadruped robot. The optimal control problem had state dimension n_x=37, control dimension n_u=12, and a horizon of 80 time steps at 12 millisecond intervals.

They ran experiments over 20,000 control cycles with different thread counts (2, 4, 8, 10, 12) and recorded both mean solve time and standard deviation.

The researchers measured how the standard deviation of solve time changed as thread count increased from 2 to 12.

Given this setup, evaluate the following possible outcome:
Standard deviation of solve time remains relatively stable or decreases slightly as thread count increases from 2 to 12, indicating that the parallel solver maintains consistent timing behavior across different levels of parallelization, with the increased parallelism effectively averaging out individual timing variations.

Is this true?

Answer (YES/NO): YES